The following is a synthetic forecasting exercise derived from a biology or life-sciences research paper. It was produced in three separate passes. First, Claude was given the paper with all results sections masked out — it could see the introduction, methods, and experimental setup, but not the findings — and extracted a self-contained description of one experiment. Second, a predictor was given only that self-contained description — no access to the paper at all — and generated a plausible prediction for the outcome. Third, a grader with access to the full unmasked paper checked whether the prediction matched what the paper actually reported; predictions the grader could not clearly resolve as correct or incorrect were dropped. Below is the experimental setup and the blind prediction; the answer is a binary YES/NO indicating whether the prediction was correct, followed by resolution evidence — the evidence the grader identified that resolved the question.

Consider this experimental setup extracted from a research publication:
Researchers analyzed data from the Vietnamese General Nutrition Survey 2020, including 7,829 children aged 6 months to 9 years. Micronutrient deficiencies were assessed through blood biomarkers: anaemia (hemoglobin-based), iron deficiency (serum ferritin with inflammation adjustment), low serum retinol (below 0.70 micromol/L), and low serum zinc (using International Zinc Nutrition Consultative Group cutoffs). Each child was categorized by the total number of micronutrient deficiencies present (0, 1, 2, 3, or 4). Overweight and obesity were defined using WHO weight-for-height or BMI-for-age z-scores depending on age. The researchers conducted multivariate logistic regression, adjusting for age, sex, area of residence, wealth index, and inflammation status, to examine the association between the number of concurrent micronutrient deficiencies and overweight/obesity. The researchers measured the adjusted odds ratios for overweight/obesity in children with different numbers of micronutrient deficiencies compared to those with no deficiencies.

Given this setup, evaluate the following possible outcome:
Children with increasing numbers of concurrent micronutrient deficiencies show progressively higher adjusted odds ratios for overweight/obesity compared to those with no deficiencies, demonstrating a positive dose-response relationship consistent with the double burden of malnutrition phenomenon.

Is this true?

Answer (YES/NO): NO